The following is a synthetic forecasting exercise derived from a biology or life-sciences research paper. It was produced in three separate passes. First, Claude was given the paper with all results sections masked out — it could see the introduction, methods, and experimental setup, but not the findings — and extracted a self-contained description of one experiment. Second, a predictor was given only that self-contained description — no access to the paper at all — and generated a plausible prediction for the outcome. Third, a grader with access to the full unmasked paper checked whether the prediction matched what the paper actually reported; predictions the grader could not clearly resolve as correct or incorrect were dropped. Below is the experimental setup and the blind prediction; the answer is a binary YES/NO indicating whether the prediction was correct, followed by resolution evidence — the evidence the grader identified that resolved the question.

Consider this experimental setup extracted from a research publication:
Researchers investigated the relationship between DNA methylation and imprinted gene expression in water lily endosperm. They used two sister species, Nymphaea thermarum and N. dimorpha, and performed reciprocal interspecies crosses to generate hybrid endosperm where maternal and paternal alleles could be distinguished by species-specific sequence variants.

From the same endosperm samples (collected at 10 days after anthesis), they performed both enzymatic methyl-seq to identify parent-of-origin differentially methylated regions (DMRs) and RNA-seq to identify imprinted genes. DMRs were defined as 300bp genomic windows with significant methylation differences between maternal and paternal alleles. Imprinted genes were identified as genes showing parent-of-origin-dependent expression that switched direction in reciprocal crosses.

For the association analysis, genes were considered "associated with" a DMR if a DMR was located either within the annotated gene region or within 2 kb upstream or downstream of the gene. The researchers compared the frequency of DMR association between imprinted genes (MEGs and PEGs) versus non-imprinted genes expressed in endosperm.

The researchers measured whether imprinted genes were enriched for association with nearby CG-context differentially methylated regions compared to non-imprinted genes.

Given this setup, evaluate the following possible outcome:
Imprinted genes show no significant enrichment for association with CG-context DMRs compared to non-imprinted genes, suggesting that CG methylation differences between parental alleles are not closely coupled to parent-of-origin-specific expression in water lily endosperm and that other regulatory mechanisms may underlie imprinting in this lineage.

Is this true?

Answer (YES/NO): YES